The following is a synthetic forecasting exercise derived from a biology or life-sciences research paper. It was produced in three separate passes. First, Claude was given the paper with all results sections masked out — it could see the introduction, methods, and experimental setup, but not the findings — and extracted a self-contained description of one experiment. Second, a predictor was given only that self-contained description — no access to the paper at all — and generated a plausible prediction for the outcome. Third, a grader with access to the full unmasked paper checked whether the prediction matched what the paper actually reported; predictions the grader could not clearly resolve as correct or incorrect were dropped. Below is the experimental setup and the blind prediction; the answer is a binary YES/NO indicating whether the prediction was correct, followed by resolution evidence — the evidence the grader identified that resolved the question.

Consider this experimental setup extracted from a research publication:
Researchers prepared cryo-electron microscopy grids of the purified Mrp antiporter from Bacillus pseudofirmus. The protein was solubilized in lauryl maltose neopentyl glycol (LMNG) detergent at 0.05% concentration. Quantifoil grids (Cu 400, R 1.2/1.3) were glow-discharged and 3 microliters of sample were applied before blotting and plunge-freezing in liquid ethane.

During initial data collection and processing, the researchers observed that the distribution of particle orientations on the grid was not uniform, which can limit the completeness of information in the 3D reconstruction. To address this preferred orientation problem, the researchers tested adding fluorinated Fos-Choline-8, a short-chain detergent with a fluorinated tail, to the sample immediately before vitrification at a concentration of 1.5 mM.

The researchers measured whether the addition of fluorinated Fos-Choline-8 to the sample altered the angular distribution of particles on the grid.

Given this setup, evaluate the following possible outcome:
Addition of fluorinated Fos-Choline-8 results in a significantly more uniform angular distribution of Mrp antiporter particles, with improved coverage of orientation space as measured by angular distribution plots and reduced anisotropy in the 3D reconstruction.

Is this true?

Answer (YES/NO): YES